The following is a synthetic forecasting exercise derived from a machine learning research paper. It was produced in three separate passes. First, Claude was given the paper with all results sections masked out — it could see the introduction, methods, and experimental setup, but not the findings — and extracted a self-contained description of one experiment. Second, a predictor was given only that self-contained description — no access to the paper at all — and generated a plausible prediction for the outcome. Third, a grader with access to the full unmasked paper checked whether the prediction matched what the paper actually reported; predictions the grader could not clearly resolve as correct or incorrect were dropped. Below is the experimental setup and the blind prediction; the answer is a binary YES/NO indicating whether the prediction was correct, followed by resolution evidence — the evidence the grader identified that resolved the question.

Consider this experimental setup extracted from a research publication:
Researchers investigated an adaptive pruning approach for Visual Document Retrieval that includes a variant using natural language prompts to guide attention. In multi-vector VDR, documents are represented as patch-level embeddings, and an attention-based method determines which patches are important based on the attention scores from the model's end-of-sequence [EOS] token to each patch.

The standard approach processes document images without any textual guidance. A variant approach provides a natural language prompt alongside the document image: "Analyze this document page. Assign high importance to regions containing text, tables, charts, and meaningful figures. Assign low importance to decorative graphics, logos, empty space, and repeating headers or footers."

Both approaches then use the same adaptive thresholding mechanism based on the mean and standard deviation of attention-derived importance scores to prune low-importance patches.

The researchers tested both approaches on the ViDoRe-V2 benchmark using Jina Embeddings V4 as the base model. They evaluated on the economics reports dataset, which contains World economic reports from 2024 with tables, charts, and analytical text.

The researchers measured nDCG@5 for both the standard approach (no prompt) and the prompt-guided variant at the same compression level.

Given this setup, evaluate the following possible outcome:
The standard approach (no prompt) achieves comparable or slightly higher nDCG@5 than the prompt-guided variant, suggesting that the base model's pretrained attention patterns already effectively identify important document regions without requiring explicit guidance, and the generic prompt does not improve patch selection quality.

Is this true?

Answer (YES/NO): NO